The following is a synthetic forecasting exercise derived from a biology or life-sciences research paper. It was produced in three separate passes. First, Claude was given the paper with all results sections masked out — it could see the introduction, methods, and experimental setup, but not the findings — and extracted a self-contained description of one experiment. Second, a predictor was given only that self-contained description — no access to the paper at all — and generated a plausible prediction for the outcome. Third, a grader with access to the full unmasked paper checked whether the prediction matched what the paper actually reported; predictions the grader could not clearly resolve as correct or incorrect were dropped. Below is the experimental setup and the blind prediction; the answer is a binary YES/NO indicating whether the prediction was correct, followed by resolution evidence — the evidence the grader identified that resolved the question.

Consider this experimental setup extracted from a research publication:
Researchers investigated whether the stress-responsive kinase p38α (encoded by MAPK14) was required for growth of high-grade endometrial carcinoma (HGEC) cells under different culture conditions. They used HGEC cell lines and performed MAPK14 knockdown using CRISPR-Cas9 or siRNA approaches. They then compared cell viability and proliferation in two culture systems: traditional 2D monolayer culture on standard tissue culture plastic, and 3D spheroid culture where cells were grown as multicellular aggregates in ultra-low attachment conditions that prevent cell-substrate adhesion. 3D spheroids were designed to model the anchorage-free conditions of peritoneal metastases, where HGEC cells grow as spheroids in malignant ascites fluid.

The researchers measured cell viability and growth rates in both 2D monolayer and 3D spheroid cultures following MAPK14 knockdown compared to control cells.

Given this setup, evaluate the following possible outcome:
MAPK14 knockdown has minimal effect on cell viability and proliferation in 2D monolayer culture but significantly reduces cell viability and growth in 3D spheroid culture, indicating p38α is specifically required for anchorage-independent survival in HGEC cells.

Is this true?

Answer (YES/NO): NO